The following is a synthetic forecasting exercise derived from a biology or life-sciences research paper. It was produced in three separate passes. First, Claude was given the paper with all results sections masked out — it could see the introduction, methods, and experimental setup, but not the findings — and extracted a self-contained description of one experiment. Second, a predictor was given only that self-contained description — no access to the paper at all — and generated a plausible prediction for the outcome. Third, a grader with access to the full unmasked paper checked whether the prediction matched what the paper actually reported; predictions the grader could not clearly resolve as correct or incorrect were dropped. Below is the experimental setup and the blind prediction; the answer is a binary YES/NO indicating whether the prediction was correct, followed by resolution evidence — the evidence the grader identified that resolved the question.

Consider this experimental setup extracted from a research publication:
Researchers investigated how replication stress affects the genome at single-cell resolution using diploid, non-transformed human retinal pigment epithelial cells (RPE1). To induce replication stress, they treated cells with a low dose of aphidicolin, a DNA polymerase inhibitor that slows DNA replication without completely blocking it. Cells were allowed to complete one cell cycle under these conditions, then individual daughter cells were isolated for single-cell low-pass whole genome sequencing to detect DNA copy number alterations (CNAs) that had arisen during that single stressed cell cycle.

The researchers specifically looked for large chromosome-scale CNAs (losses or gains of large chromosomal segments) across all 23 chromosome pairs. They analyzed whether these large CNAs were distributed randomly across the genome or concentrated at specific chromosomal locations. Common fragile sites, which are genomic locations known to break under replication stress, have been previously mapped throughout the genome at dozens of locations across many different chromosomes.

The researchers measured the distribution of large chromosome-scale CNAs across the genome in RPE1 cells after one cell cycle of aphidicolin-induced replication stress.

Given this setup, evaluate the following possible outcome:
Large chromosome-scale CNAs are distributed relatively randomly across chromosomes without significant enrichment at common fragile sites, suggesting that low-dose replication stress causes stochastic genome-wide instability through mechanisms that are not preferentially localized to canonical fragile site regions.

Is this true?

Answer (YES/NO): NO